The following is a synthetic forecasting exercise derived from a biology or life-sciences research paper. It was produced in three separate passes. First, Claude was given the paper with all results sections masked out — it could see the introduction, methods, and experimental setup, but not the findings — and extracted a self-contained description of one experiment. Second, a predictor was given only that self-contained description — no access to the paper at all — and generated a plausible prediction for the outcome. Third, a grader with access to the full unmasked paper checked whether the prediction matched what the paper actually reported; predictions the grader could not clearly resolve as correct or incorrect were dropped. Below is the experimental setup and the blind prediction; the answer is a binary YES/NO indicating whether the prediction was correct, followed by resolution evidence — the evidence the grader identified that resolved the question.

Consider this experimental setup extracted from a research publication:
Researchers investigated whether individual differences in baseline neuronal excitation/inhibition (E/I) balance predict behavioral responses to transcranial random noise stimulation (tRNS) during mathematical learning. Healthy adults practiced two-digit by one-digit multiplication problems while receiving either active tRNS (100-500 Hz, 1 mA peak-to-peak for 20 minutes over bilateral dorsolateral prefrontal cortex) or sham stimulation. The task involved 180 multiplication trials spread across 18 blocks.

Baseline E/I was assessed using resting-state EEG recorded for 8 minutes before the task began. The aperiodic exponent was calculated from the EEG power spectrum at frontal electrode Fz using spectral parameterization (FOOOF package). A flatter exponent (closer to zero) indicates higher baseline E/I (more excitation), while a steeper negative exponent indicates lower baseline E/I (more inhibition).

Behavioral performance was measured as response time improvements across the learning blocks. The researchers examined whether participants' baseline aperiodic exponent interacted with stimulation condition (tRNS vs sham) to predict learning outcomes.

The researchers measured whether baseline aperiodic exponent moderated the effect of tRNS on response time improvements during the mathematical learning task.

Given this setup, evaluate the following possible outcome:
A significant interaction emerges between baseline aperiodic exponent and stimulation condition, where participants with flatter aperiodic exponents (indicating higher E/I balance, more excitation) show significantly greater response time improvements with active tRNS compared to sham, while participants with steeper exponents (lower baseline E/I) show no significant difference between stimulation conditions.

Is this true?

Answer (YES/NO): NO